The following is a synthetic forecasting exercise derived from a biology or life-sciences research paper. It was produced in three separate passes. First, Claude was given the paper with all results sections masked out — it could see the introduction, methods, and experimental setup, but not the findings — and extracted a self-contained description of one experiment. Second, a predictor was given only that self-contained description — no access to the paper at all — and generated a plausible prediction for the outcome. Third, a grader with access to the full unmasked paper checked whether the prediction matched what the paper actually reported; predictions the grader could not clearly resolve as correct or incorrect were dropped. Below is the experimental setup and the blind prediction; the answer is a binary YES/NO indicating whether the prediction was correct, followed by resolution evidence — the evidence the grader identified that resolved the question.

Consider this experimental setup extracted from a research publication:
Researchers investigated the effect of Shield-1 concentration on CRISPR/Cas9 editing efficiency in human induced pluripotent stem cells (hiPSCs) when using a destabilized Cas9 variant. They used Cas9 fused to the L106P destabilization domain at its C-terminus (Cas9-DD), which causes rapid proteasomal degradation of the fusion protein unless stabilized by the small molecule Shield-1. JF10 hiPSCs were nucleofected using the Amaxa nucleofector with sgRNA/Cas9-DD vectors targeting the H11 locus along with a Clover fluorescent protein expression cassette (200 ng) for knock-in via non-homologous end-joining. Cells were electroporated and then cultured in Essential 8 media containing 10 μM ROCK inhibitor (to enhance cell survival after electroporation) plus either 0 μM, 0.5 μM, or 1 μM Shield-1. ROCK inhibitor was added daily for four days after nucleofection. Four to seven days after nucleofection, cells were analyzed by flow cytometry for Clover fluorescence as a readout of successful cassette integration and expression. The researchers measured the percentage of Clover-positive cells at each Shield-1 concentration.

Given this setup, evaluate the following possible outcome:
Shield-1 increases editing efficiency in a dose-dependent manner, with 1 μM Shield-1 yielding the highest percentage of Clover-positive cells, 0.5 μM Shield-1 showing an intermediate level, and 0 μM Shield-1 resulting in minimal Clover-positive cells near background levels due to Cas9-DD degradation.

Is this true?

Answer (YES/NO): NO